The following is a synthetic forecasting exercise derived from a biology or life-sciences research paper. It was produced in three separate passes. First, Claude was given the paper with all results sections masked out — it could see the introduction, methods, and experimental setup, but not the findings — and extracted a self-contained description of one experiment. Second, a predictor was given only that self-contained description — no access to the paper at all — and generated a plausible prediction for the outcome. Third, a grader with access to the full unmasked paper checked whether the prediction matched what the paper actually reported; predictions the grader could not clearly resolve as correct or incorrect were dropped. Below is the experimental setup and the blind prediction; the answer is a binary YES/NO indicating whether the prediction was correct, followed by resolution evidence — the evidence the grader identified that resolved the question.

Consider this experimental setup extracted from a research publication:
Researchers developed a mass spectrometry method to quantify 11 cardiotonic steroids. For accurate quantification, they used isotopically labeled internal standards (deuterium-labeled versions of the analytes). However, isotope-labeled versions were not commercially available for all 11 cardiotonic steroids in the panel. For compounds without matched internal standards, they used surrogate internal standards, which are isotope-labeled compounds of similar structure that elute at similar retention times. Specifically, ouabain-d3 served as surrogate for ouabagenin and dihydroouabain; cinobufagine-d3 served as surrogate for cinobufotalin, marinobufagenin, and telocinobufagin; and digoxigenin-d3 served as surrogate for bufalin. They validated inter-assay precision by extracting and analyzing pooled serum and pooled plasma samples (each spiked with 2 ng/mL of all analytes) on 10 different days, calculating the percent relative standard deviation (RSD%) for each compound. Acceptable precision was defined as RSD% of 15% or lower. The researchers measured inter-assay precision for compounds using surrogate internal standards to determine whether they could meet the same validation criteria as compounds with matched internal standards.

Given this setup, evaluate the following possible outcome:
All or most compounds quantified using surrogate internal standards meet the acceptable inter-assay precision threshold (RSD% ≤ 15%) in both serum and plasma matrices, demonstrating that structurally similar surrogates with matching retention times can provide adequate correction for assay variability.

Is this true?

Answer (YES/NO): NO